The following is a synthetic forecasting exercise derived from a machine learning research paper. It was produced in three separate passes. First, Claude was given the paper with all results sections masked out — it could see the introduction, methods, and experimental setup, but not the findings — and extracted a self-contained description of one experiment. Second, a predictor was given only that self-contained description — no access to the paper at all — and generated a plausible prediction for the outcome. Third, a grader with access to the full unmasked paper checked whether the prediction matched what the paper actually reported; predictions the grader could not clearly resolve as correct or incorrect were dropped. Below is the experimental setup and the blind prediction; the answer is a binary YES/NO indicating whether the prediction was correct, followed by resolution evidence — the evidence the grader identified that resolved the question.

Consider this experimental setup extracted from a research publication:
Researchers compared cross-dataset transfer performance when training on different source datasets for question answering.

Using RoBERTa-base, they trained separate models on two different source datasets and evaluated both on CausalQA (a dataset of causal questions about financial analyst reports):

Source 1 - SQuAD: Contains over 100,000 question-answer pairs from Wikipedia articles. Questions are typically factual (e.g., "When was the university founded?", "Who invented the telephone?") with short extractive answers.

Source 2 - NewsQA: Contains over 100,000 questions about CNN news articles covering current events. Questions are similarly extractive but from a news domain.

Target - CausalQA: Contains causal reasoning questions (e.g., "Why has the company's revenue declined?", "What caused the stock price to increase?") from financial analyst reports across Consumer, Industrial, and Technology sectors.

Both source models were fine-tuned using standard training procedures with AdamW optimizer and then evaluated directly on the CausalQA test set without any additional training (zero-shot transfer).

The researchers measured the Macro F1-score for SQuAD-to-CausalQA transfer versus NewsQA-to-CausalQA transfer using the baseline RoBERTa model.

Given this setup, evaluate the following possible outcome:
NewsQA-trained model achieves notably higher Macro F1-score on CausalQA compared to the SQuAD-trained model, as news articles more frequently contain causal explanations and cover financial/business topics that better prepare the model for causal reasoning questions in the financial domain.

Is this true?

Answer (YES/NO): NO